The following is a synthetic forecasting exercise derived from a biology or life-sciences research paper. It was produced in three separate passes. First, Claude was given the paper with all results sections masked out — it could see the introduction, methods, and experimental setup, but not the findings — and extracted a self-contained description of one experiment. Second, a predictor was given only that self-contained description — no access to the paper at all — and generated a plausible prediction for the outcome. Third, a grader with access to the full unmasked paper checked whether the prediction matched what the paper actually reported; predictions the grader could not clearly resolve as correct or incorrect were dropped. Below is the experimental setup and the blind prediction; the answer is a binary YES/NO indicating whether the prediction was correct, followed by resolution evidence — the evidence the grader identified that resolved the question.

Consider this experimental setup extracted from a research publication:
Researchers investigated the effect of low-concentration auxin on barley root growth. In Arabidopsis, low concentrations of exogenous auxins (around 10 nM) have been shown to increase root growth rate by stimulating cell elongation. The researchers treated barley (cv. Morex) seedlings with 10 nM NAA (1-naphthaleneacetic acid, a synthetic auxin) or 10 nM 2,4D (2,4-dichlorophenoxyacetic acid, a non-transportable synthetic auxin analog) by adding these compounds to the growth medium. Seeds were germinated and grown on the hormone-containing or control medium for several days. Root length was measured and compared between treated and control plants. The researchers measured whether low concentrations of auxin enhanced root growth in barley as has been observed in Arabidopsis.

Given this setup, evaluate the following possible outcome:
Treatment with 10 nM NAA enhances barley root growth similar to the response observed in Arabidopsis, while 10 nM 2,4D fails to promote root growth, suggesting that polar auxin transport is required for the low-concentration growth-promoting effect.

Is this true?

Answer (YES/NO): NO